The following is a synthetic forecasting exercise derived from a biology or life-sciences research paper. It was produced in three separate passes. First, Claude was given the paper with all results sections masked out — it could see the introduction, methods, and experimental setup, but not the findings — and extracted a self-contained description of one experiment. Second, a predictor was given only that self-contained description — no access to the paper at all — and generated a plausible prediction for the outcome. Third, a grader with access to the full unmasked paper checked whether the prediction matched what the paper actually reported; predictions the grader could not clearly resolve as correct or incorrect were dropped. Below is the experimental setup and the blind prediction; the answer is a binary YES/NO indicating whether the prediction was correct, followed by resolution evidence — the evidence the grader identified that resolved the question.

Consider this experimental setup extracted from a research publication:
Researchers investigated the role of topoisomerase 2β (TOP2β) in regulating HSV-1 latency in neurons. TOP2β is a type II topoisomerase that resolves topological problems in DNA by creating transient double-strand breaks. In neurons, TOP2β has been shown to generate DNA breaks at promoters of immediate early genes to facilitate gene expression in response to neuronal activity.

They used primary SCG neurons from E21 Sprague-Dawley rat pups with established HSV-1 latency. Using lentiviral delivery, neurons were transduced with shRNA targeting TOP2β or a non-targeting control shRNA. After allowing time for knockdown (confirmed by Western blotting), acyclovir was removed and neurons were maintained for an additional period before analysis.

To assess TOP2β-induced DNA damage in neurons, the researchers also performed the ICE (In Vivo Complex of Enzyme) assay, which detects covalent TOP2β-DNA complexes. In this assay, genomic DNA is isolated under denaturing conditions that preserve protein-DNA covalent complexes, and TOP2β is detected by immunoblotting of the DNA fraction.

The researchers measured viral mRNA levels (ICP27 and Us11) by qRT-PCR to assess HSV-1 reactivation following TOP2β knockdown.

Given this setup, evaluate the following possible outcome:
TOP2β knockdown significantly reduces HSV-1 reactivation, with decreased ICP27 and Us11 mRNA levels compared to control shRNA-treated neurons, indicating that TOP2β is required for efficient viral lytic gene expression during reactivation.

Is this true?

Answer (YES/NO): NO